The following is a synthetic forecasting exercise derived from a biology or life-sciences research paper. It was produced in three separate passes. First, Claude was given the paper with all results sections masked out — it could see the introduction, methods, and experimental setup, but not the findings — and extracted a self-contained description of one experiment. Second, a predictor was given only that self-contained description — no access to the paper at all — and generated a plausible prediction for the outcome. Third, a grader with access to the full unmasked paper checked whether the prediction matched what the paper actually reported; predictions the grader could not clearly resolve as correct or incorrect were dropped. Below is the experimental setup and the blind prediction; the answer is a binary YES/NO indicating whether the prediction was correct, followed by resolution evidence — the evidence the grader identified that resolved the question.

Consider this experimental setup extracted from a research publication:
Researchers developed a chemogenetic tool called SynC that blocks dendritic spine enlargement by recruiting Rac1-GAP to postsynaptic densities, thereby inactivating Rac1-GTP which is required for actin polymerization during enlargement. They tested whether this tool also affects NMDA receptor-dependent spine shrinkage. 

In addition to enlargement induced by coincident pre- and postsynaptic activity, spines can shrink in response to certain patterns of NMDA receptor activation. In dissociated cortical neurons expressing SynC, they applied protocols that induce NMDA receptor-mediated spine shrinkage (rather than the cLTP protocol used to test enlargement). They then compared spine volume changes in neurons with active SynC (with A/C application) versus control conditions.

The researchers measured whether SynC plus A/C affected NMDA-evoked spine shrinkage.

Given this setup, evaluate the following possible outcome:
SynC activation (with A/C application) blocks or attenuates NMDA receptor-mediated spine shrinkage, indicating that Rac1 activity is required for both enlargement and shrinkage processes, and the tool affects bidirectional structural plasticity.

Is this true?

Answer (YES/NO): NO